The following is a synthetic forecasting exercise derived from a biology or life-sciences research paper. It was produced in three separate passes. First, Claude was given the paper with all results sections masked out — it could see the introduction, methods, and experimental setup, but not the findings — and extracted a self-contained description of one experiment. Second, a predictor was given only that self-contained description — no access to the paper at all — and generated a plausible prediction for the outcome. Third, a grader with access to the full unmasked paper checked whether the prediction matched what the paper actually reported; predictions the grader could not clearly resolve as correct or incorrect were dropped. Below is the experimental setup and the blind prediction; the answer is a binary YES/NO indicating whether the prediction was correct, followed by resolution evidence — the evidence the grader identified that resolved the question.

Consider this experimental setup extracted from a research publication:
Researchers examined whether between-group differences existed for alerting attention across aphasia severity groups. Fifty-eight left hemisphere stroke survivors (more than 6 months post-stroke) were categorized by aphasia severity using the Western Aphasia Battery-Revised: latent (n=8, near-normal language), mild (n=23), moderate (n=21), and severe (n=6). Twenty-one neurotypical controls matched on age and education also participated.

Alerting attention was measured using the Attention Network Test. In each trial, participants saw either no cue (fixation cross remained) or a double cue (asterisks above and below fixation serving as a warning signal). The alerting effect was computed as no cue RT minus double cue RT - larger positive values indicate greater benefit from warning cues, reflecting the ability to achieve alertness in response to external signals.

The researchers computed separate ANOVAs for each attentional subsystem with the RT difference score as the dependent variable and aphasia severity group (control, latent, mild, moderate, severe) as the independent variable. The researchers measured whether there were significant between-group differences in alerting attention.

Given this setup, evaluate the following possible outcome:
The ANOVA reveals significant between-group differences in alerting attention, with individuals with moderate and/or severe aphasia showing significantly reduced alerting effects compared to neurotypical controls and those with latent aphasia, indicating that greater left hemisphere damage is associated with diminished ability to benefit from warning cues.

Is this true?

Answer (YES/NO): NO